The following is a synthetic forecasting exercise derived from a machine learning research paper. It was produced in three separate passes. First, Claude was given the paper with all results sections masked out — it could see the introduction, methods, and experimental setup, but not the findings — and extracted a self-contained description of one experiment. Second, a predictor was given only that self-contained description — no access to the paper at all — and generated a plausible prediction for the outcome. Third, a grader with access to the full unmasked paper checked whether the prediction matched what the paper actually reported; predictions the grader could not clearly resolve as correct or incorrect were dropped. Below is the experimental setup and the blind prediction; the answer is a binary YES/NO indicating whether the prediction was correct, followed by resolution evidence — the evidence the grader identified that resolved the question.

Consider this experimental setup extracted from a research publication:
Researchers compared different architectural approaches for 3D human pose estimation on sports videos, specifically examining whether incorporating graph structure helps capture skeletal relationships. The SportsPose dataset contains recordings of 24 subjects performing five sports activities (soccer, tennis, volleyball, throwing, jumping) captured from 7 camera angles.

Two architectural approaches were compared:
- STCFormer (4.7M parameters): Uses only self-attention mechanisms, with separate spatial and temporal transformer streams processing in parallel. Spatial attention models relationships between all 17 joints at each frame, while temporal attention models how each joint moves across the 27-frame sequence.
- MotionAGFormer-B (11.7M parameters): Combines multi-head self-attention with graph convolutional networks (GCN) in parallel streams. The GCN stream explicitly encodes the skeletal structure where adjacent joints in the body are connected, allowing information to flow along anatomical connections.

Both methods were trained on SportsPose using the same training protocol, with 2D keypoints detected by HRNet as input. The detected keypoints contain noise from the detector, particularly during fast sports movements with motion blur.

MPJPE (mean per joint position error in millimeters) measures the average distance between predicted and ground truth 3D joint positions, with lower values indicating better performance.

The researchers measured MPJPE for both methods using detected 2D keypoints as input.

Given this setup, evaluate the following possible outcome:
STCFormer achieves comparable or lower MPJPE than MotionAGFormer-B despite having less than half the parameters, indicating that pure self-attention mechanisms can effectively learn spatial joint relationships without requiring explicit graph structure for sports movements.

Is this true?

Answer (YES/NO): NO